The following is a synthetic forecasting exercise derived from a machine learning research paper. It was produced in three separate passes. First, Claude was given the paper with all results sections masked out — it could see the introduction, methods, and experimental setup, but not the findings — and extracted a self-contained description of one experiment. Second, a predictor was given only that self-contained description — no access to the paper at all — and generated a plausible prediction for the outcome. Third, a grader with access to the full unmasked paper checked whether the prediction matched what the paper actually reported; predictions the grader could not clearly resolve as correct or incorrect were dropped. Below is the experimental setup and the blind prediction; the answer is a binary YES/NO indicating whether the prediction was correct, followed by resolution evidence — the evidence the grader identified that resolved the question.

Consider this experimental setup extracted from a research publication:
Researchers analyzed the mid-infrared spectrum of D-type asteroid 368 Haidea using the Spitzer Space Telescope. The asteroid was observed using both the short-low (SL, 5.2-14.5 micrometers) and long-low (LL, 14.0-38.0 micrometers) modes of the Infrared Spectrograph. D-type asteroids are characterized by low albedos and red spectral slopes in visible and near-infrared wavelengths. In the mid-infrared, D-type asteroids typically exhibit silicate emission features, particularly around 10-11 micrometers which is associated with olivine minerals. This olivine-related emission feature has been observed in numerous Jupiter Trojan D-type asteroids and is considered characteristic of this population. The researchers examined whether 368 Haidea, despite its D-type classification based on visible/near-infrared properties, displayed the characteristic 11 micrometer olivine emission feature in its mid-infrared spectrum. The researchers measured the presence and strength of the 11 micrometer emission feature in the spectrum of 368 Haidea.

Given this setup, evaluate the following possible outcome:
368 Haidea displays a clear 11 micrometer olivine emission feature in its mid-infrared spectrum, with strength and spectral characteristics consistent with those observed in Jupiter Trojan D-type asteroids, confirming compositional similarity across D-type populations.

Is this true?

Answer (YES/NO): NO